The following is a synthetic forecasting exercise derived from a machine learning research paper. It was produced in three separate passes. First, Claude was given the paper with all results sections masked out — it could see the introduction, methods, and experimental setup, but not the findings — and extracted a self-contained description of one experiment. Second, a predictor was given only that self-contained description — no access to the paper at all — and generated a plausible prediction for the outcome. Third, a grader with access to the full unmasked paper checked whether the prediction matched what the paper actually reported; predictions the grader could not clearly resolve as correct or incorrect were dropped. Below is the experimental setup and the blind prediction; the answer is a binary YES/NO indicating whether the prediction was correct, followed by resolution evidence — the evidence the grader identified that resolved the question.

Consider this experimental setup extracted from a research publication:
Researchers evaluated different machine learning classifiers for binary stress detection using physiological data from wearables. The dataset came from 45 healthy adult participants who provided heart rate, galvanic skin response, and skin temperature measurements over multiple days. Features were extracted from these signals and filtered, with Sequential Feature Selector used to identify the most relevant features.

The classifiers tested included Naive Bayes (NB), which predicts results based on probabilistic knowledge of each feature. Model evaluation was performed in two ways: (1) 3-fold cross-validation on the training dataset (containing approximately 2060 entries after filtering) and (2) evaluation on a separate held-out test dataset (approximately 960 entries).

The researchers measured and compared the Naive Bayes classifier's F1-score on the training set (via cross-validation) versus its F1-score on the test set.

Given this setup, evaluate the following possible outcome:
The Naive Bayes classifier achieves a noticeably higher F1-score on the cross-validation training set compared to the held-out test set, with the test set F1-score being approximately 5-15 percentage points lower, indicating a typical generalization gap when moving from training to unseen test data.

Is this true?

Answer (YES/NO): NO